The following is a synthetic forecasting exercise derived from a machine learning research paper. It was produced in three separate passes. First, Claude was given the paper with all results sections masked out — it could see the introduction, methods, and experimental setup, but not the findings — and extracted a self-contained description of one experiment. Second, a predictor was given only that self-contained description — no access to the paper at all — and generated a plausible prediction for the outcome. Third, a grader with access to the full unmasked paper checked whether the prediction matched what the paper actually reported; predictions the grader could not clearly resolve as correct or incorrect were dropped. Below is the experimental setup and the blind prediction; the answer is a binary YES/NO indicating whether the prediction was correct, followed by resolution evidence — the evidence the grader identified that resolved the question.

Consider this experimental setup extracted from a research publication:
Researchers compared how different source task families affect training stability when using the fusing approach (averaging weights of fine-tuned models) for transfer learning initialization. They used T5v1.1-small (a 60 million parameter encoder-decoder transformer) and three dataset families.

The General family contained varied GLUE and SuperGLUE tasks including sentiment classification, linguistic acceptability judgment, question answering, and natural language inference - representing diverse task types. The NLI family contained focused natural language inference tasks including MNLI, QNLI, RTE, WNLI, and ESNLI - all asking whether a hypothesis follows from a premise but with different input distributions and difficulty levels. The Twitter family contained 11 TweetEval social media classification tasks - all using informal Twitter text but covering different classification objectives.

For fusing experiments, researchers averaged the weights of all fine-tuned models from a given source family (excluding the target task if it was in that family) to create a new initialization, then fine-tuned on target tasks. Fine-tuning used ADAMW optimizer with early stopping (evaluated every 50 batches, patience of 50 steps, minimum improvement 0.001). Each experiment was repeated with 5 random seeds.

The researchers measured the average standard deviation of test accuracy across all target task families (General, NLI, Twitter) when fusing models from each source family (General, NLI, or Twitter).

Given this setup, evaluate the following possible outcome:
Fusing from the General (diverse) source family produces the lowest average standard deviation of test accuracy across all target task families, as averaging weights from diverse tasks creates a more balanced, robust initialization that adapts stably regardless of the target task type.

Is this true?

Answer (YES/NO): NO